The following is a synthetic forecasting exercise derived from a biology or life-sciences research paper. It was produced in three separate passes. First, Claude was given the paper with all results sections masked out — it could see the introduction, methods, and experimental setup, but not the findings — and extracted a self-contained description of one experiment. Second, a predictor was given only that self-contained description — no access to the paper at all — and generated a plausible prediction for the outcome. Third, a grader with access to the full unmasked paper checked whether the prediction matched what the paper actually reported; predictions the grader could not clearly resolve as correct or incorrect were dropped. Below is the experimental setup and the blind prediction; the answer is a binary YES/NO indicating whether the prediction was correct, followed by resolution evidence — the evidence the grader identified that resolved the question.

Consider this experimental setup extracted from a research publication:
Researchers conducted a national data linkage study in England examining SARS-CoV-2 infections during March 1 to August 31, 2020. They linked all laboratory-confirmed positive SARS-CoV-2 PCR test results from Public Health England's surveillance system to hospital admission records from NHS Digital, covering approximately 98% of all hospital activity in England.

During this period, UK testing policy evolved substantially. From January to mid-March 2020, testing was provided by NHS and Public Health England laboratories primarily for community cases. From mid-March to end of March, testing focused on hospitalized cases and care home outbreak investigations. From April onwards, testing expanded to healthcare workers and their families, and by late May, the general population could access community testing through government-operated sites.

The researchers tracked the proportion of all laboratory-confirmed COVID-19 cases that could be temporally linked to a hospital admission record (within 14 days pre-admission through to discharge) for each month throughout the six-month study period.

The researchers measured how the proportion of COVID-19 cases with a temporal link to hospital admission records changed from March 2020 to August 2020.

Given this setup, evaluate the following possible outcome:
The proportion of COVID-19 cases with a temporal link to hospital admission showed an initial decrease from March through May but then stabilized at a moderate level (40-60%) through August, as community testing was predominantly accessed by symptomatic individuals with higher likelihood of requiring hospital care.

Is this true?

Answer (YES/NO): NO